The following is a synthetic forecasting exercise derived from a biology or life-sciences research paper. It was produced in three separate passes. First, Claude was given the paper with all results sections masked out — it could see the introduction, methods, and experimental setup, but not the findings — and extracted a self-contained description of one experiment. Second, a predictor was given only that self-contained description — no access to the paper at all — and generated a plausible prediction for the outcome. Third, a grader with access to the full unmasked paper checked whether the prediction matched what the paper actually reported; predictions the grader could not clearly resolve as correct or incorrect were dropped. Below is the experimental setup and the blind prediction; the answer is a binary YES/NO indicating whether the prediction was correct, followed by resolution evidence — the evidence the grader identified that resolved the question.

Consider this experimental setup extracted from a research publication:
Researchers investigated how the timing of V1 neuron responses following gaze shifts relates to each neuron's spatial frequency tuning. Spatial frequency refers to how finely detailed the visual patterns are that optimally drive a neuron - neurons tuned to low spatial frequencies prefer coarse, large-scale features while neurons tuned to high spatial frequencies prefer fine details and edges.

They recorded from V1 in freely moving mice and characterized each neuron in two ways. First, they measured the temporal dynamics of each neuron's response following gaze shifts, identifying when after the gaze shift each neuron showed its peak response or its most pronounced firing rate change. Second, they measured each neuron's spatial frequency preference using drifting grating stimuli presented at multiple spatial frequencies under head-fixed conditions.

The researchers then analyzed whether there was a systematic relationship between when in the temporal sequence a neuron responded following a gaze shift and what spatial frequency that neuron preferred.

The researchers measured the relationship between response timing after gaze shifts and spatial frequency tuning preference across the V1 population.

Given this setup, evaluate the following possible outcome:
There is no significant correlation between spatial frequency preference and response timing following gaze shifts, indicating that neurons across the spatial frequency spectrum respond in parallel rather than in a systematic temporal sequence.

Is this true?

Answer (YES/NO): NO